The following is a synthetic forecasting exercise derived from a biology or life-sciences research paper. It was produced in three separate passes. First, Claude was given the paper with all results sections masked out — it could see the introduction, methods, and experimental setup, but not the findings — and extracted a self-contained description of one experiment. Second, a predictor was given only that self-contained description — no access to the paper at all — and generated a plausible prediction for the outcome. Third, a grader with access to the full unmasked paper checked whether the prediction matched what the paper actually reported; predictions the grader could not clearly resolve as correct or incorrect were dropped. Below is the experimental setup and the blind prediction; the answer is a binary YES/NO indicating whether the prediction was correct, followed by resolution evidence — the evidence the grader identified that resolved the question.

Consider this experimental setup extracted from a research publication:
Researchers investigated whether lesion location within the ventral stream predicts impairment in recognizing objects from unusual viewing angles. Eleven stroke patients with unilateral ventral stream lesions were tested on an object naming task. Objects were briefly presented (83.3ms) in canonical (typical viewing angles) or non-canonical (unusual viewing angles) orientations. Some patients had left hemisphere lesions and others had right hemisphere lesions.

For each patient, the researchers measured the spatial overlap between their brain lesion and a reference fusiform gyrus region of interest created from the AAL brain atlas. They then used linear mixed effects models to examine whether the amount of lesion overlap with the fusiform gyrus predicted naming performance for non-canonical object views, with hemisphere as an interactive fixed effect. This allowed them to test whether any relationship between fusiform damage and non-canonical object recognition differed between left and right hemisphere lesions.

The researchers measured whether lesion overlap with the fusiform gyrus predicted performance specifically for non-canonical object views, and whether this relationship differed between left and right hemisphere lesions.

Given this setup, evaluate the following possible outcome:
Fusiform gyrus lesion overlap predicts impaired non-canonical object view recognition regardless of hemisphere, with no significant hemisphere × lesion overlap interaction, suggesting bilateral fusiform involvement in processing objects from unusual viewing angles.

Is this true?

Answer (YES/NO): NO